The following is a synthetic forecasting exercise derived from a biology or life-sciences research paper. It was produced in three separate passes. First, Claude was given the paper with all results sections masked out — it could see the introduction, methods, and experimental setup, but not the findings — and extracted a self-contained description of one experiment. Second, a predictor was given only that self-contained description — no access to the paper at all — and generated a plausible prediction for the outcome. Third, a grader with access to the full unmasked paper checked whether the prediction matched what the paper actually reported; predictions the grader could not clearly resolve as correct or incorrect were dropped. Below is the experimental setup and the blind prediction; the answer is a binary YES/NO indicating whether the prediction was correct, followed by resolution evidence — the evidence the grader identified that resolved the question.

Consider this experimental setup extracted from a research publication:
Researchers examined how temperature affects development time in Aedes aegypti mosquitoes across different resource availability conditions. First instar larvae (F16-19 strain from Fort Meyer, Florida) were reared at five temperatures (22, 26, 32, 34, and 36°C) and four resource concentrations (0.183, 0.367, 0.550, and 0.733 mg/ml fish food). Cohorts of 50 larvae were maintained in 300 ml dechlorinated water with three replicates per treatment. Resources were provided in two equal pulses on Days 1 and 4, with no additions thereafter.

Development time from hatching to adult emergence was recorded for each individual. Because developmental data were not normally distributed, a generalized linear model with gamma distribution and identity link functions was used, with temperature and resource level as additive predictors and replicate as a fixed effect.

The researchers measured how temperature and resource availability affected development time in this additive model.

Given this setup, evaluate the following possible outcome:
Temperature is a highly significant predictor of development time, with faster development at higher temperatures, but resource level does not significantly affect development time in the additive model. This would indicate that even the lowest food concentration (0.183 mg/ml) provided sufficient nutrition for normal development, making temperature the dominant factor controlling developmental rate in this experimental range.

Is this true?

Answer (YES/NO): NO